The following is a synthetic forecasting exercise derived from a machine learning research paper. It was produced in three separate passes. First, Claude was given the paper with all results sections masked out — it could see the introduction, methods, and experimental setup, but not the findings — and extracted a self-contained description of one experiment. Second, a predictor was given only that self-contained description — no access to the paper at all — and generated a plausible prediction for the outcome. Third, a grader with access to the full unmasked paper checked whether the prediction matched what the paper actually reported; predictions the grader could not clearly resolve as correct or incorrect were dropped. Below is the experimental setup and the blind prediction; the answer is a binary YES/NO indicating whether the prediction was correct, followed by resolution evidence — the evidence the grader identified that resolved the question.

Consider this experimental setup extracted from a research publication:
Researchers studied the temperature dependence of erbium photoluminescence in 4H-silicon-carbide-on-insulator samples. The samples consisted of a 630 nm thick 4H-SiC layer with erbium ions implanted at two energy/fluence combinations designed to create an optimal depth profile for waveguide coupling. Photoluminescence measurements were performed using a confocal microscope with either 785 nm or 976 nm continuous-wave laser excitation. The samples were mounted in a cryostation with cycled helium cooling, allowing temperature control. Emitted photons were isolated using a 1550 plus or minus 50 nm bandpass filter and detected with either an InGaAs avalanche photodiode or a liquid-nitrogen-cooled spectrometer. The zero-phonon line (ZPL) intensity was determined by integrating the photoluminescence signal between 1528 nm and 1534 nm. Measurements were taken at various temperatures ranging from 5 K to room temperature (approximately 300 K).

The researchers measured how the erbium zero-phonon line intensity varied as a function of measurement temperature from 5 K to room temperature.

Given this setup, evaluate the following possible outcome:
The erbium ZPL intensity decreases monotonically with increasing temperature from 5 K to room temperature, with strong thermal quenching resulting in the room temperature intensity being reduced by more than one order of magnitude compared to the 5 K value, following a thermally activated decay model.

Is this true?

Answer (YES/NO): NO